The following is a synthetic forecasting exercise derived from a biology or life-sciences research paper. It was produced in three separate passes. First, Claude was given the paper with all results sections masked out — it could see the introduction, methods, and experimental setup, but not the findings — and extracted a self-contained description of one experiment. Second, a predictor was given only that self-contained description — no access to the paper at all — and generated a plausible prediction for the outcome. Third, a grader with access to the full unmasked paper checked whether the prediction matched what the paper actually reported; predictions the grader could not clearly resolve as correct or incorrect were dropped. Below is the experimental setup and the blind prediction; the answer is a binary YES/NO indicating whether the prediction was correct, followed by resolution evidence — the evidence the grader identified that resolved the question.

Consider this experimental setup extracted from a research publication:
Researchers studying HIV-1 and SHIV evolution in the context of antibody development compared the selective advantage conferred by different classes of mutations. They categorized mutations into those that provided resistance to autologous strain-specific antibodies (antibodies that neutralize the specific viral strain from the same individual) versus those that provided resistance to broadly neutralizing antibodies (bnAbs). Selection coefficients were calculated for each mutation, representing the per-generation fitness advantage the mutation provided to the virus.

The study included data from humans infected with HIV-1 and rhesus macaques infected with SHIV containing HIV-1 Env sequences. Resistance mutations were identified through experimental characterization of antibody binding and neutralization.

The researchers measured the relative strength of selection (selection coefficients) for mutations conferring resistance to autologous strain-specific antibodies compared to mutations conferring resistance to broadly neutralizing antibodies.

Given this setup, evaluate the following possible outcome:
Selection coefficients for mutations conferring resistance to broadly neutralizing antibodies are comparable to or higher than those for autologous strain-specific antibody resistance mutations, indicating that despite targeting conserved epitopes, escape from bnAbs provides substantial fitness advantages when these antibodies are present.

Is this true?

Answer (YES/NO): NO